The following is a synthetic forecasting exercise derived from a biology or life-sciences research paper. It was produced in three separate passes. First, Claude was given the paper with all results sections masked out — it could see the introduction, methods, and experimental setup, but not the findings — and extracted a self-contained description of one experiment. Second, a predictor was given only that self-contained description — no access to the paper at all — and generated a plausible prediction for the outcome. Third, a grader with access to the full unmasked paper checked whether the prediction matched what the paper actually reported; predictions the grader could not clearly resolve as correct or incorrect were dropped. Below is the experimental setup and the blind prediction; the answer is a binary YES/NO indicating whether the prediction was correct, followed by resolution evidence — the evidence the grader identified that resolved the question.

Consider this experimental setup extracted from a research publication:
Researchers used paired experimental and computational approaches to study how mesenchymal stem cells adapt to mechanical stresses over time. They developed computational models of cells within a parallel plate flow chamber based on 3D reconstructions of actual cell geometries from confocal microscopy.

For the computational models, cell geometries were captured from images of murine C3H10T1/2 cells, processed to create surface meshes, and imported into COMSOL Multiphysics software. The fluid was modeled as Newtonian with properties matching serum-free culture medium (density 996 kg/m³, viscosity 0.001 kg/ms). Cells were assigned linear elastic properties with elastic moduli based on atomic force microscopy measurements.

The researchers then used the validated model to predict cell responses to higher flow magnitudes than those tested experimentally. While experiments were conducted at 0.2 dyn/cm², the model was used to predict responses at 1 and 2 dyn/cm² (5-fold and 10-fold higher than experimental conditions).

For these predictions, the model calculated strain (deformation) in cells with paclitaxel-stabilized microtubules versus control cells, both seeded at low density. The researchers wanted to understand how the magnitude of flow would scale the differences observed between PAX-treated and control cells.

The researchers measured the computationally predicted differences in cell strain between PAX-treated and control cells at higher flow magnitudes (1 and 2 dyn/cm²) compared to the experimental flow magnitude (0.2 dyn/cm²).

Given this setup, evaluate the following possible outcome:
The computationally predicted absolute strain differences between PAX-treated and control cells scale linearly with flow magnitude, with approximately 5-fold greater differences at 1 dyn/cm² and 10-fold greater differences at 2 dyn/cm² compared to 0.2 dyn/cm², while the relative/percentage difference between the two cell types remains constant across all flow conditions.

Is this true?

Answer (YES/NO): NO